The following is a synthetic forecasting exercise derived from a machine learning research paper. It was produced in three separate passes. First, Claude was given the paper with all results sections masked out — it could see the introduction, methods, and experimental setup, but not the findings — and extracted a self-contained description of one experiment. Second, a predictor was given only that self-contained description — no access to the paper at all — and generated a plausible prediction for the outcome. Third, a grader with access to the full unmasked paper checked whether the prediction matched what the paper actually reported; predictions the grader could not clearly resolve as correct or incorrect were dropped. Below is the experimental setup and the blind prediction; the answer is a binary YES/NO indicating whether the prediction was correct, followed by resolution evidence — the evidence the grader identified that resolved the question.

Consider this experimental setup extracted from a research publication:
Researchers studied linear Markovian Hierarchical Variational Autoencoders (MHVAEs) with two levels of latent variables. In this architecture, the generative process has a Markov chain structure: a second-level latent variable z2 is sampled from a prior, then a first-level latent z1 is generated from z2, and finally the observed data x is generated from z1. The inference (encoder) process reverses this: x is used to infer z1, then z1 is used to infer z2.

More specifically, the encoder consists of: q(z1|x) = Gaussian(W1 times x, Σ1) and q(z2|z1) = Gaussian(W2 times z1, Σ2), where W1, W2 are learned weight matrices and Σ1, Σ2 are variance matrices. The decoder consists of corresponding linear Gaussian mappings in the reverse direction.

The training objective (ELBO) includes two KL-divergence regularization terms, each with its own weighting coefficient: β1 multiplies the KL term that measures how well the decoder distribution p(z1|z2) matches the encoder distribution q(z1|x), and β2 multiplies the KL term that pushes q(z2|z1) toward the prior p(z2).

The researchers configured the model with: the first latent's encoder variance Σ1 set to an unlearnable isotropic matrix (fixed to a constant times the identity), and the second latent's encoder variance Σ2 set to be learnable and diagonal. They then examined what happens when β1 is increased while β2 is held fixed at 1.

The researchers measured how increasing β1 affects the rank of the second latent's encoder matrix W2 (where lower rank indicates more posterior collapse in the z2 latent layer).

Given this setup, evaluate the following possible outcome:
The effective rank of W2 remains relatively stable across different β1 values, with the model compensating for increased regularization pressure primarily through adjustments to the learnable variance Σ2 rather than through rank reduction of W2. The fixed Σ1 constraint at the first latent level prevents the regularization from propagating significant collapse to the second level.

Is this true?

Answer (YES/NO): NO